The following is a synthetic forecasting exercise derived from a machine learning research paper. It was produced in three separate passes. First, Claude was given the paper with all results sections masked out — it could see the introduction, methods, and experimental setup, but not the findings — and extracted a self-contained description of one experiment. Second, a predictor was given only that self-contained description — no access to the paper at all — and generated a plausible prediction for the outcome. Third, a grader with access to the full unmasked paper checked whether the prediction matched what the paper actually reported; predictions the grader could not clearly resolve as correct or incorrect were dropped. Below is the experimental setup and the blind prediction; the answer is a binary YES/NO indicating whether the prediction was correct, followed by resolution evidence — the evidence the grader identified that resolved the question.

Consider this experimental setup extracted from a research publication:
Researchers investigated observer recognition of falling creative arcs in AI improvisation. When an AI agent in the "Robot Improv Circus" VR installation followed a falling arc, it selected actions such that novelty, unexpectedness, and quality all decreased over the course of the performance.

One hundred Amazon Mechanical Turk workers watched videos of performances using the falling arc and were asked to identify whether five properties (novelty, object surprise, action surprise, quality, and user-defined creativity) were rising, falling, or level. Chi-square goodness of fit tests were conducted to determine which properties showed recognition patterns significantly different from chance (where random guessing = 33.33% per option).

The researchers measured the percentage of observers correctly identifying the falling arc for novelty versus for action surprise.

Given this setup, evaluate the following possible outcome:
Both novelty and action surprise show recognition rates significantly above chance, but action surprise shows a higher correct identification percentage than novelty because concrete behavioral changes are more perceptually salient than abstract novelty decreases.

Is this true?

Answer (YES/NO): NO